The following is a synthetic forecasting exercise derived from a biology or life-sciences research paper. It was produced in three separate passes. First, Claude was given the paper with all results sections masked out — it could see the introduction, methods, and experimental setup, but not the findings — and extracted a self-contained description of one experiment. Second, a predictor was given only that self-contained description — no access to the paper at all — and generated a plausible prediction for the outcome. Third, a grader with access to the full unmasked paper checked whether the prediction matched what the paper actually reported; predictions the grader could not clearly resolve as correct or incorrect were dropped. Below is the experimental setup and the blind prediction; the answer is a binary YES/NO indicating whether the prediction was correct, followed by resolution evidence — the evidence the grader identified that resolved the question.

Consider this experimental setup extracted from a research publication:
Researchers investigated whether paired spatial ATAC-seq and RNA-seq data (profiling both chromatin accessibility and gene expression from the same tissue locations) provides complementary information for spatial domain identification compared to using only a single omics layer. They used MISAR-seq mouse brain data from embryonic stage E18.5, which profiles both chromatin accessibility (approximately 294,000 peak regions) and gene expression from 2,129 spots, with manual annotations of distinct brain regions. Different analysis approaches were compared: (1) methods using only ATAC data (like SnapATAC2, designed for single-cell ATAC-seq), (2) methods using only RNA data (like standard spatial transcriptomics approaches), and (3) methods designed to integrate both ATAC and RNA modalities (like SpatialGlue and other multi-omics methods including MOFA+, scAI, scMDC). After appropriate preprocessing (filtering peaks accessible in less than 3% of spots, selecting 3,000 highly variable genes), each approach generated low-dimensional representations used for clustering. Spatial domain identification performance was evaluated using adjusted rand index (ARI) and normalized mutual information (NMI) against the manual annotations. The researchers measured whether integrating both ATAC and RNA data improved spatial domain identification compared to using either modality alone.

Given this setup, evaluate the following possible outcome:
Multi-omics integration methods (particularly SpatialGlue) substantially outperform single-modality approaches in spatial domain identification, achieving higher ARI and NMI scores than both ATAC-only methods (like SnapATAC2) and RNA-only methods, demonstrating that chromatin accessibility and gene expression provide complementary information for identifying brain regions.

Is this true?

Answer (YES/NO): NO